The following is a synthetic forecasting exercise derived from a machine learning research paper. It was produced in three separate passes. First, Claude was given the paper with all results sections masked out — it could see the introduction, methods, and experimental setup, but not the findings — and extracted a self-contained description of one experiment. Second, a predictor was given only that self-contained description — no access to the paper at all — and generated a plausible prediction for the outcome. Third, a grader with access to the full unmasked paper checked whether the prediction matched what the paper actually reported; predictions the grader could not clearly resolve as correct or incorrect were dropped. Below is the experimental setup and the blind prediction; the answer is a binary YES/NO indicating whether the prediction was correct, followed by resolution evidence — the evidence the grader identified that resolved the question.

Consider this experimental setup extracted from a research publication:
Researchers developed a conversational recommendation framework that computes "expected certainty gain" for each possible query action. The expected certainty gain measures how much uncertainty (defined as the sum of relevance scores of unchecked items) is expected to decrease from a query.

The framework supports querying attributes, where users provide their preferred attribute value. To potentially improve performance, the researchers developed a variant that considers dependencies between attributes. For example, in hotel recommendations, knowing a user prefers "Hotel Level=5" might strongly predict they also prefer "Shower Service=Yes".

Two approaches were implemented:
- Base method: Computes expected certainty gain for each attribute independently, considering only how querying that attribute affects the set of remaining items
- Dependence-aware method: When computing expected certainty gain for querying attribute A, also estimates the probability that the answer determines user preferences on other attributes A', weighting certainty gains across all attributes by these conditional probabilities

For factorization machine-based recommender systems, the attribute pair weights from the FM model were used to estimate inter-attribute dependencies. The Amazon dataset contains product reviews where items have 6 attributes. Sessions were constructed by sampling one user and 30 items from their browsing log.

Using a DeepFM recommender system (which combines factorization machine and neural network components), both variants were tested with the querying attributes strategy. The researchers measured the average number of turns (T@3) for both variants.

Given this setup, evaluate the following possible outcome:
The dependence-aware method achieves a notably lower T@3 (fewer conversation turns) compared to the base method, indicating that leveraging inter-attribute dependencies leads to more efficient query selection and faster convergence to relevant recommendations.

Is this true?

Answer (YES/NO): NO